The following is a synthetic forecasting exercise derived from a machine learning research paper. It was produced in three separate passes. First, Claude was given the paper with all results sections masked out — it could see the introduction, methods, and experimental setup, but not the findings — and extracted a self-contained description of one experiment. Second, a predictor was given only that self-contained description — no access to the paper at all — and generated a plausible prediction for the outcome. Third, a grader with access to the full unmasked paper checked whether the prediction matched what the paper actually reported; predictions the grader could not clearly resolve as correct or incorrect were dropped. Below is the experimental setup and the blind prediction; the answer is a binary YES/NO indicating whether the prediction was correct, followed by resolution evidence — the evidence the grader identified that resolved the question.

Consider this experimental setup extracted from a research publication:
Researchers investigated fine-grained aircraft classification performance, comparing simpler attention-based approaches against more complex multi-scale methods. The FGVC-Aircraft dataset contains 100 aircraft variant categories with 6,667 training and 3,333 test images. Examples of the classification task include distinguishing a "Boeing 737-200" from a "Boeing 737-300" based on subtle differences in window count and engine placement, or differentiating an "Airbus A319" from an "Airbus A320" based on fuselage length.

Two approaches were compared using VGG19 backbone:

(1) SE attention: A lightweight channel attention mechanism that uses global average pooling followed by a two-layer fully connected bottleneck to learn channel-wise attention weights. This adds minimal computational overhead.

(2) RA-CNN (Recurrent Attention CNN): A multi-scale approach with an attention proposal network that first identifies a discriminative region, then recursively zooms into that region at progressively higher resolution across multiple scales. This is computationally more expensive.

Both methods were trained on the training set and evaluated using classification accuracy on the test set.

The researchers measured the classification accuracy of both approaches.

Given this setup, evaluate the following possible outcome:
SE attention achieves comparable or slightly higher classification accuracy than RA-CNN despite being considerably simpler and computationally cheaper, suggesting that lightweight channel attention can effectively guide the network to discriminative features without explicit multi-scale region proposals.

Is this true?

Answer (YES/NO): NO